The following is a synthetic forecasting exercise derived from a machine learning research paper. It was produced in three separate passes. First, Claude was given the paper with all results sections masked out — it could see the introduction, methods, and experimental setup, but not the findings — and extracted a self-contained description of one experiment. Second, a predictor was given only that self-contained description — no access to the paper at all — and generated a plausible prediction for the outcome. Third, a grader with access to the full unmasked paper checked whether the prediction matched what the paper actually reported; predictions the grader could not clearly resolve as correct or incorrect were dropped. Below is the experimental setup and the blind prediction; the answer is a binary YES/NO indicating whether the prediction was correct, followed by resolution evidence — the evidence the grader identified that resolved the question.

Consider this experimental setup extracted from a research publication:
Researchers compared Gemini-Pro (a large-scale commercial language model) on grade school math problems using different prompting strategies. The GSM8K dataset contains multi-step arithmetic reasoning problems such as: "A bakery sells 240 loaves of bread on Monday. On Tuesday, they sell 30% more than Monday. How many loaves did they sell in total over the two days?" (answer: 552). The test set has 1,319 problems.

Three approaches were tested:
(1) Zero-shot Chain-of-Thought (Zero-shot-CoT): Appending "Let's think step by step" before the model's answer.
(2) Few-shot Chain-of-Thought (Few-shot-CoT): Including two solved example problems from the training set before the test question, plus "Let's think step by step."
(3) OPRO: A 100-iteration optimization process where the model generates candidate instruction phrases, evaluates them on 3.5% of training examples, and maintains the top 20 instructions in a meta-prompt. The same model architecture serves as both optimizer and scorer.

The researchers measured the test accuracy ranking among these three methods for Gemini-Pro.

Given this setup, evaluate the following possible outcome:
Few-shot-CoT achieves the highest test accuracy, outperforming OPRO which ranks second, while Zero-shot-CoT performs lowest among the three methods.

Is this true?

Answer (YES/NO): NO